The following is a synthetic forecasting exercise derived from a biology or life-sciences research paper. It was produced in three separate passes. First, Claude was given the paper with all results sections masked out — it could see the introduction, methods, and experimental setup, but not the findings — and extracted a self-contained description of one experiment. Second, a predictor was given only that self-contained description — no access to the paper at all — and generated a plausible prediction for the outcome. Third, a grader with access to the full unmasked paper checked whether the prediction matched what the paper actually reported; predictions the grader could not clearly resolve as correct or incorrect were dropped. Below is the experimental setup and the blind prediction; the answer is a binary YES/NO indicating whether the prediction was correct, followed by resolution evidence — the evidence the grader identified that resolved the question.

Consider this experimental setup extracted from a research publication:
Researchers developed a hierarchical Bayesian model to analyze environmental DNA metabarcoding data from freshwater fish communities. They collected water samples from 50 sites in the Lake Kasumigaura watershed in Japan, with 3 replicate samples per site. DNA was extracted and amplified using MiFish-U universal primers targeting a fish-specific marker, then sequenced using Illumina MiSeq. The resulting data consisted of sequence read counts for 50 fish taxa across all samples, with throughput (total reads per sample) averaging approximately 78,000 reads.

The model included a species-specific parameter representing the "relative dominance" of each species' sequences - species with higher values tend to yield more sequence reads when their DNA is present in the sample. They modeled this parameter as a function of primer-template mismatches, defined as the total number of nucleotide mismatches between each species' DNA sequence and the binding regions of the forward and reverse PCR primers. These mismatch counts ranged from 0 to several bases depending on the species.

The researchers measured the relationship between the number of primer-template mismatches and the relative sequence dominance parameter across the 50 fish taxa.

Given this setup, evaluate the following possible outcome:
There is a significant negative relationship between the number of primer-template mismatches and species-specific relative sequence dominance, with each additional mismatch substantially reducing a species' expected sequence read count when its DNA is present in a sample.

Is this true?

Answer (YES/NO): NO